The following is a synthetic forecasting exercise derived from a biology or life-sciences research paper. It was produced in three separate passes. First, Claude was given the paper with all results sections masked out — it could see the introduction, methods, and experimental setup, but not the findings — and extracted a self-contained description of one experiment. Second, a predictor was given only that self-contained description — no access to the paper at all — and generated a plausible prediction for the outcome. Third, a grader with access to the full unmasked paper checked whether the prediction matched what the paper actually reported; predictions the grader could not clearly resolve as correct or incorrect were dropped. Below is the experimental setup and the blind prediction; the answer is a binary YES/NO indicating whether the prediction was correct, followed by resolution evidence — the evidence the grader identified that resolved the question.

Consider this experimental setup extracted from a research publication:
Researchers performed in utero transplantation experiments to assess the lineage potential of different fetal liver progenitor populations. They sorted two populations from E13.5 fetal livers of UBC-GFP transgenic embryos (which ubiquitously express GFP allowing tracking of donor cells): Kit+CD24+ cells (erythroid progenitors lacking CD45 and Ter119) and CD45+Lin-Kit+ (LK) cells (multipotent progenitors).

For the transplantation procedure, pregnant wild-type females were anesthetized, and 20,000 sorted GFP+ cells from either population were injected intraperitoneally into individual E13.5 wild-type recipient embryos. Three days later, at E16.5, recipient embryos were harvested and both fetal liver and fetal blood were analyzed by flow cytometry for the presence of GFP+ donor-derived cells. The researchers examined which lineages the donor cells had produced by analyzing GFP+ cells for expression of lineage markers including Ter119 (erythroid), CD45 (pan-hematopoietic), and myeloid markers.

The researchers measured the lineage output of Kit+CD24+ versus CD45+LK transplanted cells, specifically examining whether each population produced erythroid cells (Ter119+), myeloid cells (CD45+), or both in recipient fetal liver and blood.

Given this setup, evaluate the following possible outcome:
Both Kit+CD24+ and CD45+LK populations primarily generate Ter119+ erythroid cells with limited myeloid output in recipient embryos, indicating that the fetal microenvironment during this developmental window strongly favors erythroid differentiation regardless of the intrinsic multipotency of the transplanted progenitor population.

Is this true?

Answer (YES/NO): NO